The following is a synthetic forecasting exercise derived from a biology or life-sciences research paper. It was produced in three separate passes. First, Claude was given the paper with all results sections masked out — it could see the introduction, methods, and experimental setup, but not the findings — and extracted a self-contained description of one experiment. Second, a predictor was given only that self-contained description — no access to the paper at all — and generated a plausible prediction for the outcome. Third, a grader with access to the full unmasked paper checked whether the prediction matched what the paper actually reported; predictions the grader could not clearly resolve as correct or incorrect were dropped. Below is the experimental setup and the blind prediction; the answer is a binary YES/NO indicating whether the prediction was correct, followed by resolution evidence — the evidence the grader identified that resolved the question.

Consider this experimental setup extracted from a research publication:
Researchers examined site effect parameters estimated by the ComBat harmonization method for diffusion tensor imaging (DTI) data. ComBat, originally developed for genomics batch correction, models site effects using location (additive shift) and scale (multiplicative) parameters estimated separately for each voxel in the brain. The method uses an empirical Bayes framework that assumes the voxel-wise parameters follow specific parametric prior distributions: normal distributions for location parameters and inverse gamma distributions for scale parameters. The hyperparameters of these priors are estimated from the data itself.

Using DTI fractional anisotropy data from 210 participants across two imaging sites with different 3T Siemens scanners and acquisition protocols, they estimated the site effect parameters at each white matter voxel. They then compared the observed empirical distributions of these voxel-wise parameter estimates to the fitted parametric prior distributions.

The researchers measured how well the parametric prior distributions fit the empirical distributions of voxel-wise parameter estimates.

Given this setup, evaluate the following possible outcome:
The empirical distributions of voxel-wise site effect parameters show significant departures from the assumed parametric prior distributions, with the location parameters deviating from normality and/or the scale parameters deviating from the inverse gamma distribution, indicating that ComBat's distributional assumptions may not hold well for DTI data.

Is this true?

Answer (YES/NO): NO